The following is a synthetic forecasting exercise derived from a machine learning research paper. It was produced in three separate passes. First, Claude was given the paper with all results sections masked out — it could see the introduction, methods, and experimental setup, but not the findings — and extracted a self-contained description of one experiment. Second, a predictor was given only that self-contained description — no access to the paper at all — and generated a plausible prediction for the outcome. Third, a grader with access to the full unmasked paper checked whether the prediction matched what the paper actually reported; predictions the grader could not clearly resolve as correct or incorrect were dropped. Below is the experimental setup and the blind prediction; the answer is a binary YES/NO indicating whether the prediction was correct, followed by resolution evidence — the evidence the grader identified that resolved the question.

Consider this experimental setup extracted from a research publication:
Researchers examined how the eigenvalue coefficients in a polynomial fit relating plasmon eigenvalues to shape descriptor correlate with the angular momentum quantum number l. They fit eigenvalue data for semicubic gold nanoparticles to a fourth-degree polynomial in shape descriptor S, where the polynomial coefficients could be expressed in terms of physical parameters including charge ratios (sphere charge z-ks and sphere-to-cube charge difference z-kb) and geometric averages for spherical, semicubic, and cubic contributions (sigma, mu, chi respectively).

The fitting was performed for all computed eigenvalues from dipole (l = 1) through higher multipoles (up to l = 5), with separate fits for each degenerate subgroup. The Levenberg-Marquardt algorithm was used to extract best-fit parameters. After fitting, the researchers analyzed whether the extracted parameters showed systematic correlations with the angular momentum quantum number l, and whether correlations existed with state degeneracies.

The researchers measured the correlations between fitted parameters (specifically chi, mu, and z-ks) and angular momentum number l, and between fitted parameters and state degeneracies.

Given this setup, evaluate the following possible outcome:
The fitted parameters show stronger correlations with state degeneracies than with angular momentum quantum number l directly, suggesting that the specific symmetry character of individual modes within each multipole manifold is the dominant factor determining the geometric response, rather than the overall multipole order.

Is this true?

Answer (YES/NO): NO